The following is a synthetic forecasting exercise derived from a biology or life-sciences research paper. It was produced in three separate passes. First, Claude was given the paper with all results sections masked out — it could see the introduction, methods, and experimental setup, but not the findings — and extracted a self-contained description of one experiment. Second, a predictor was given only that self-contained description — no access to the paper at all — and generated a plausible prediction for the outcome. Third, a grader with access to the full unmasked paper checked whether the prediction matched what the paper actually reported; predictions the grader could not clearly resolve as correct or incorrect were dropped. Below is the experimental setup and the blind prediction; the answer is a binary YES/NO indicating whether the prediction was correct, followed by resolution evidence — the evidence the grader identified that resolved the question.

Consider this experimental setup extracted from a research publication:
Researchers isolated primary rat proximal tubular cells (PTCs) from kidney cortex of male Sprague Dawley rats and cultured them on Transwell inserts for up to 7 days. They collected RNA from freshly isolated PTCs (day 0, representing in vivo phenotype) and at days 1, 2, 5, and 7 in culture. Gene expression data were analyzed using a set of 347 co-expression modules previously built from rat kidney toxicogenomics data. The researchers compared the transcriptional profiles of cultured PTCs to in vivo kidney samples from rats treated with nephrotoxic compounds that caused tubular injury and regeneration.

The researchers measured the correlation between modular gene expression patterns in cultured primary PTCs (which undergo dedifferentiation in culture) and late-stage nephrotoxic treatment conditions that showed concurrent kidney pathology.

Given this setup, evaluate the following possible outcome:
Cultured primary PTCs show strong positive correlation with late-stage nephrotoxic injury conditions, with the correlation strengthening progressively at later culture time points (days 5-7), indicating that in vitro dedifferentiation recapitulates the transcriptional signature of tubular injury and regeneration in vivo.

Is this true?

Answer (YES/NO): NO